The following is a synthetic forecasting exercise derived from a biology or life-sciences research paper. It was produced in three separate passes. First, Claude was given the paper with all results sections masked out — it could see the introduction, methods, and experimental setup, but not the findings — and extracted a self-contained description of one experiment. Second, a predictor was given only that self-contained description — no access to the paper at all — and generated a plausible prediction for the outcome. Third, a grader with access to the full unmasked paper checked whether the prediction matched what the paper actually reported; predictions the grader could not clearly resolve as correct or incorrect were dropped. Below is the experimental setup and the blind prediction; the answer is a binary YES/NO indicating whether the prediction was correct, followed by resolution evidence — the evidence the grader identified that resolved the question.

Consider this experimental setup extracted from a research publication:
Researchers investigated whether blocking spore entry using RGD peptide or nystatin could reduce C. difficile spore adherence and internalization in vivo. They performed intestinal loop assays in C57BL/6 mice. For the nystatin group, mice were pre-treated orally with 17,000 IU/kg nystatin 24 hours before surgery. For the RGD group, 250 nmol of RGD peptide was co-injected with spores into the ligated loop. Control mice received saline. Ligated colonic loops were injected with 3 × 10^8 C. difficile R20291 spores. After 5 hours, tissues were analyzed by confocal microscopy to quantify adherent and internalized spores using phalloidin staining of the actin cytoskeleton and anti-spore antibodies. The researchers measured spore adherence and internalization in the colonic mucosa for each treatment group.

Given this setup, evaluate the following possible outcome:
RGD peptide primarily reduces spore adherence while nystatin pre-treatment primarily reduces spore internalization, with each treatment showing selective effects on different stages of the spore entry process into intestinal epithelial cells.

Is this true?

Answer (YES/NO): NO